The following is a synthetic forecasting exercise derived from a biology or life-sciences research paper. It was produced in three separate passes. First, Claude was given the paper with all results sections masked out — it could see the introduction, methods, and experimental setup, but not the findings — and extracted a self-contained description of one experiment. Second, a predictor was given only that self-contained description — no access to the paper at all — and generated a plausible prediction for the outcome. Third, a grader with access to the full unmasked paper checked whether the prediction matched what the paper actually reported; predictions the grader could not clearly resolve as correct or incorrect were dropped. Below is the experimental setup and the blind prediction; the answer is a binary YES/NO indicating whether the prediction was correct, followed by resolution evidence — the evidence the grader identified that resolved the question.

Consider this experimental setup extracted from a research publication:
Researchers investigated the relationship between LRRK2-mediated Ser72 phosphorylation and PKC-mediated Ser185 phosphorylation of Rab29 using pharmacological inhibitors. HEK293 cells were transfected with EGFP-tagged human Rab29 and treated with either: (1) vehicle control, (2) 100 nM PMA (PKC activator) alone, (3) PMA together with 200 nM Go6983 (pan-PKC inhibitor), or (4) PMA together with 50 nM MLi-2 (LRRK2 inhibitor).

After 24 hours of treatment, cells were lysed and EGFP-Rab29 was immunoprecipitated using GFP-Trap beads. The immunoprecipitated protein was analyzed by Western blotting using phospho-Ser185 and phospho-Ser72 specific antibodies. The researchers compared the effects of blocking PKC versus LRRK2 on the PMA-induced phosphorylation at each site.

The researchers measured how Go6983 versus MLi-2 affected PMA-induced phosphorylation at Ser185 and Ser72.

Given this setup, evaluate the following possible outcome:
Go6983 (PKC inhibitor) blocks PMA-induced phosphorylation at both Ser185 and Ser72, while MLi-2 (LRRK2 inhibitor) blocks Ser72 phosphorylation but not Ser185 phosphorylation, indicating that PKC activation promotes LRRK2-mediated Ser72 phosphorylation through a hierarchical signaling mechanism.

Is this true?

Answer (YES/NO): NO